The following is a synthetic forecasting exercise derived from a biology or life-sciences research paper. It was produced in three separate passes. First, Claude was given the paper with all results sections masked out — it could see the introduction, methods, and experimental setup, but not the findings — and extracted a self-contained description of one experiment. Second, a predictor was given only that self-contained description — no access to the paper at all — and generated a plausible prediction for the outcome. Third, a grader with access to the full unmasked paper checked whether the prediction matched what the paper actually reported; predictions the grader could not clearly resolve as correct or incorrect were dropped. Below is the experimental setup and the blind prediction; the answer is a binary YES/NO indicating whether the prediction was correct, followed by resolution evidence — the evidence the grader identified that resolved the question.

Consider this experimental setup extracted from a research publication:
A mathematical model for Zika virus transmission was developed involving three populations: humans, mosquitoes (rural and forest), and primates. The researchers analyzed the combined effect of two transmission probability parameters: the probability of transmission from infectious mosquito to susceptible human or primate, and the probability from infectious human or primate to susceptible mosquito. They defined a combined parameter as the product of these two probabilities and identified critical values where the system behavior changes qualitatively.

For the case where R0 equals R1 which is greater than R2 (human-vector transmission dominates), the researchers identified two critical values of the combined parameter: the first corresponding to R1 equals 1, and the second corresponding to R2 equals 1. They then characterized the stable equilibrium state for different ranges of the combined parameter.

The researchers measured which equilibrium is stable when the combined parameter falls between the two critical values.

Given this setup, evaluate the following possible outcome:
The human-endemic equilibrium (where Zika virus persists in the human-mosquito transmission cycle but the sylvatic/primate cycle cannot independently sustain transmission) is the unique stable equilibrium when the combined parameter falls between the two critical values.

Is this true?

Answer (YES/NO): YES